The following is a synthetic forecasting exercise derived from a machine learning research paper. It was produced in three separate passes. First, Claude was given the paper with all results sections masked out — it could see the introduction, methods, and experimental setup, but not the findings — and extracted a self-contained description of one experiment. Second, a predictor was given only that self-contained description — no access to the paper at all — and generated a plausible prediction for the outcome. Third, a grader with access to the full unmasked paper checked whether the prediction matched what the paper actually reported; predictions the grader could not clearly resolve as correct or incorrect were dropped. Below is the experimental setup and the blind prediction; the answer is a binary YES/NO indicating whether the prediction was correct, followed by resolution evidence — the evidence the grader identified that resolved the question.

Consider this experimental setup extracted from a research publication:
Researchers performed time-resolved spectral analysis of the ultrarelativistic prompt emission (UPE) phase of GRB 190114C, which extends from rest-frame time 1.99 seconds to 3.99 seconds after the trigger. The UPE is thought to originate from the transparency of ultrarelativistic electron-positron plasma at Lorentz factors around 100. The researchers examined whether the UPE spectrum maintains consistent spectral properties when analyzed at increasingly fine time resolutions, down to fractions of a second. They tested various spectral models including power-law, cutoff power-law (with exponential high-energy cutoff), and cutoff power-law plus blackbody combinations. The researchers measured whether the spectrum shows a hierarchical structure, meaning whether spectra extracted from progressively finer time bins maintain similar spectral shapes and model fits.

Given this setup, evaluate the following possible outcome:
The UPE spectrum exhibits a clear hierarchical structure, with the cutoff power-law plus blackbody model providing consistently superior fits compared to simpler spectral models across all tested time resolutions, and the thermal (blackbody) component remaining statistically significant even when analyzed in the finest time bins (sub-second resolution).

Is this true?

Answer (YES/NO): YES